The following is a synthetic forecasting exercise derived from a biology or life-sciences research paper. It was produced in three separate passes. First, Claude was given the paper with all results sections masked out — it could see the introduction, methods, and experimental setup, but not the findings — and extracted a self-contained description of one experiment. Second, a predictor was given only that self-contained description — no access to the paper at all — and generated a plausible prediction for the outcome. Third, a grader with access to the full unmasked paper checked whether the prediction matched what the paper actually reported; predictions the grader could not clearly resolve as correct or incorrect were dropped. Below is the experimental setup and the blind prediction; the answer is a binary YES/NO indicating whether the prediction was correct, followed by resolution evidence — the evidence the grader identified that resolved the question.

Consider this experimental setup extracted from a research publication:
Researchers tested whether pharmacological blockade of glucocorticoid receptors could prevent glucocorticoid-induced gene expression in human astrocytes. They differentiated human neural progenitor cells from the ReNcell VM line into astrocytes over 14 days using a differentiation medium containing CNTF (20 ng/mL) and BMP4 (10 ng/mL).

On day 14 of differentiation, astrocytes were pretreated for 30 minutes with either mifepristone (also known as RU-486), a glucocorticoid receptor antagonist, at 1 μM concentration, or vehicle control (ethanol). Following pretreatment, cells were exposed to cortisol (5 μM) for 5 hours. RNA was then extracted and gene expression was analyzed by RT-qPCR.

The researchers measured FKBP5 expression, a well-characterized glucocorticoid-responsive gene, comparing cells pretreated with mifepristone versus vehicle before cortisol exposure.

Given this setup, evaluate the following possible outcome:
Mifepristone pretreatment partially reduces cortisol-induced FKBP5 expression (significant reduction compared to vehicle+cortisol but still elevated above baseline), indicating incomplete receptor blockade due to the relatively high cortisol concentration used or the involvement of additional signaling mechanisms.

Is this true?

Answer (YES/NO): NO